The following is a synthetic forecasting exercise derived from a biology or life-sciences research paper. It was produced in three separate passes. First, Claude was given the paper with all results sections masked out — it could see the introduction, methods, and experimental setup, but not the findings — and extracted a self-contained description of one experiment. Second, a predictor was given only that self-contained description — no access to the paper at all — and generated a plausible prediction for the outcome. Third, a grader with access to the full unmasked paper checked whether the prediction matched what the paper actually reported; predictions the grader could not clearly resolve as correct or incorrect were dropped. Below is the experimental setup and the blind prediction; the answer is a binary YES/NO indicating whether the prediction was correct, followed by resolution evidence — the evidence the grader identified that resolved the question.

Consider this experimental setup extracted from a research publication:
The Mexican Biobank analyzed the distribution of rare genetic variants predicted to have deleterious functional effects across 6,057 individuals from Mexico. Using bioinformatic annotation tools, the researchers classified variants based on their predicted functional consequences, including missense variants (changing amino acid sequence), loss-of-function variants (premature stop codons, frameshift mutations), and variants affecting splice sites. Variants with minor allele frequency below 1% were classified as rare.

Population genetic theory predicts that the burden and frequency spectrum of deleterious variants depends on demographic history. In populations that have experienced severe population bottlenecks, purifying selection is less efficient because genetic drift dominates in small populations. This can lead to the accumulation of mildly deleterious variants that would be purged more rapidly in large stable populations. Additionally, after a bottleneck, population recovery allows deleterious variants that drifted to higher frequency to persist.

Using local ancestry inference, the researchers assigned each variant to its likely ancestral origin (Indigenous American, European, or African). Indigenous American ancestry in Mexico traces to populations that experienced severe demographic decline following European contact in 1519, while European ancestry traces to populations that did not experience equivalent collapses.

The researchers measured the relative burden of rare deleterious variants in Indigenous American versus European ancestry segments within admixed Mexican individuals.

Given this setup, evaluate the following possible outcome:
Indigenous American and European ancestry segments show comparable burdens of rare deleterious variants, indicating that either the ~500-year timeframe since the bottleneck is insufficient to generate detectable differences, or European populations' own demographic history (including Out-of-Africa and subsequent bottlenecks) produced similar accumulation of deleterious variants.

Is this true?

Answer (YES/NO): NO